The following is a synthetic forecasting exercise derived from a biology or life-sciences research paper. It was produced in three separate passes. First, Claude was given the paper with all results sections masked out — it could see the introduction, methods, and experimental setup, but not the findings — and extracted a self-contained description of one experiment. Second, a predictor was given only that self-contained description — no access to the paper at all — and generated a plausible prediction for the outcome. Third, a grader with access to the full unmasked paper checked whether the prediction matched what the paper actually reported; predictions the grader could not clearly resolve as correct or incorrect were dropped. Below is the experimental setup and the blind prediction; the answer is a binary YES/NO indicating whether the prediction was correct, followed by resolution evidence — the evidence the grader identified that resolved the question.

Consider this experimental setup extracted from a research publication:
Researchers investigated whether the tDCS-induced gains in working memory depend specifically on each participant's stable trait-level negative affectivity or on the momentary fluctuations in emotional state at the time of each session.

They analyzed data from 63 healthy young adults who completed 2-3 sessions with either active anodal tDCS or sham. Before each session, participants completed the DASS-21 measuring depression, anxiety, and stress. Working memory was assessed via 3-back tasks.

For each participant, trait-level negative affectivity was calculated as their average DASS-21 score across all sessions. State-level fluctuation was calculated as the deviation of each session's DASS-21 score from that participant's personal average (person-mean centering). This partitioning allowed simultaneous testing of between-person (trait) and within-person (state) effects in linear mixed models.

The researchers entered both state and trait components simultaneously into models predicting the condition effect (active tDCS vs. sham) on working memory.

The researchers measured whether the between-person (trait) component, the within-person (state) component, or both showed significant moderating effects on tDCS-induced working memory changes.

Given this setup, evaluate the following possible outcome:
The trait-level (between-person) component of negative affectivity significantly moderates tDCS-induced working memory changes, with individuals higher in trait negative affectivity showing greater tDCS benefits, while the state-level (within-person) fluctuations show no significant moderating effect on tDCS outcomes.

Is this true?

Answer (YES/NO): YES